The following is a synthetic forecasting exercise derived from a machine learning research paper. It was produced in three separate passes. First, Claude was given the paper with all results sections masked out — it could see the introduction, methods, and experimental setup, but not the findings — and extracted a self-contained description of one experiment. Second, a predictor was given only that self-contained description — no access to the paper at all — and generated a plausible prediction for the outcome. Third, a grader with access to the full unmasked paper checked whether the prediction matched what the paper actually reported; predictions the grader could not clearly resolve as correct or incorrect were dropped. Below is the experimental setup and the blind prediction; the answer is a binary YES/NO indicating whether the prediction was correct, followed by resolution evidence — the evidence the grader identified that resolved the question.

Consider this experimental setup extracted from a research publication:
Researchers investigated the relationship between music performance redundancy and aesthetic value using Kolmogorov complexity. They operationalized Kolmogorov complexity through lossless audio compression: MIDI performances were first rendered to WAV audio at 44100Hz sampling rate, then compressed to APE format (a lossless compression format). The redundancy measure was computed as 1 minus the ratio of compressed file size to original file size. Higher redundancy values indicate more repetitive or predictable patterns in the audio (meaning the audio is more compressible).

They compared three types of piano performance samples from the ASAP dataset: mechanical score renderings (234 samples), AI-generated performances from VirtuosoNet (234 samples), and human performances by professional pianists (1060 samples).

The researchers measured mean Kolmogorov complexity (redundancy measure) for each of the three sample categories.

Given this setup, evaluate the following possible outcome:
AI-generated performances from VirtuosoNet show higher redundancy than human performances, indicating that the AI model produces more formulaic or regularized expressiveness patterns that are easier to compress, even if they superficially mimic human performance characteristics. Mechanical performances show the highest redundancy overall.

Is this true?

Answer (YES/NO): YES